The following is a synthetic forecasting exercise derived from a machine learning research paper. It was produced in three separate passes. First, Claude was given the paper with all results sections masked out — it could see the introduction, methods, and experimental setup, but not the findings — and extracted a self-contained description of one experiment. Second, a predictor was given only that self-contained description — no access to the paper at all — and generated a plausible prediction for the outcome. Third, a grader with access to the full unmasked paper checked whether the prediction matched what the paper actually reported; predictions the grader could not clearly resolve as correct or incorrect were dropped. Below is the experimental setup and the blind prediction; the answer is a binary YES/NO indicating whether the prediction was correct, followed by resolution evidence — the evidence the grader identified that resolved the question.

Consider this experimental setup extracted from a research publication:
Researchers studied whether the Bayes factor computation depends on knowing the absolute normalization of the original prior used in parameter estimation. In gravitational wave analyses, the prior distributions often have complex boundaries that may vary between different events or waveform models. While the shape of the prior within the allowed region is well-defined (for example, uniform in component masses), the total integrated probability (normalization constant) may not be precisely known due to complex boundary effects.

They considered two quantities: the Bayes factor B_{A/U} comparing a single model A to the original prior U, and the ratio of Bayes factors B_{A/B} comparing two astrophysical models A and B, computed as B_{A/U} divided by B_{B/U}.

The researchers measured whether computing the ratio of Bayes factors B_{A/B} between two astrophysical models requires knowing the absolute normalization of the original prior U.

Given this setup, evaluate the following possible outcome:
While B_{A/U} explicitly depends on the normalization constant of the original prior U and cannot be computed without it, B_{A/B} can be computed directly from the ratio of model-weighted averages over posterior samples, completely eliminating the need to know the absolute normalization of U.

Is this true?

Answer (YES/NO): YES